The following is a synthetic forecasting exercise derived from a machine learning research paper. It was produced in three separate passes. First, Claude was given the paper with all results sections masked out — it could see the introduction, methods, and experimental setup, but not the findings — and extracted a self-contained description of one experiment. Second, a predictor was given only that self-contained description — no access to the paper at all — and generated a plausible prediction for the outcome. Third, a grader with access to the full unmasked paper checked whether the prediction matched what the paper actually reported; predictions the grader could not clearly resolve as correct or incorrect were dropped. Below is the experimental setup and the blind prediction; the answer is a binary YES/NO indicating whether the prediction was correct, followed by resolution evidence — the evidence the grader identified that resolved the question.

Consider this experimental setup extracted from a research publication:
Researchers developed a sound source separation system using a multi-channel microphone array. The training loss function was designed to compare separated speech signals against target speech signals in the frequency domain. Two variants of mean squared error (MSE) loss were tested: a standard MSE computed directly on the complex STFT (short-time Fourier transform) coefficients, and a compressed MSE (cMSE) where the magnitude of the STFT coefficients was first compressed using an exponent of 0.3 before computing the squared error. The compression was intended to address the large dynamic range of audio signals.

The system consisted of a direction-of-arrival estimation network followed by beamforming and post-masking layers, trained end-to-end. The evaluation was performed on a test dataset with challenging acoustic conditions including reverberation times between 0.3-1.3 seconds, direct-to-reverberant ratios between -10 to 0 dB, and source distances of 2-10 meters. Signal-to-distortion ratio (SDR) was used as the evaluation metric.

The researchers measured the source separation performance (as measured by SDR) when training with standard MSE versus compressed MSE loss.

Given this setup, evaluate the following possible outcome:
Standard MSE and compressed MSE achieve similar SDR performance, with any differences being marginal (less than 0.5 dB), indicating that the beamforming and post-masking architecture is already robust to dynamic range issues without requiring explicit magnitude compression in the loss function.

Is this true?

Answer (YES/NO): NO